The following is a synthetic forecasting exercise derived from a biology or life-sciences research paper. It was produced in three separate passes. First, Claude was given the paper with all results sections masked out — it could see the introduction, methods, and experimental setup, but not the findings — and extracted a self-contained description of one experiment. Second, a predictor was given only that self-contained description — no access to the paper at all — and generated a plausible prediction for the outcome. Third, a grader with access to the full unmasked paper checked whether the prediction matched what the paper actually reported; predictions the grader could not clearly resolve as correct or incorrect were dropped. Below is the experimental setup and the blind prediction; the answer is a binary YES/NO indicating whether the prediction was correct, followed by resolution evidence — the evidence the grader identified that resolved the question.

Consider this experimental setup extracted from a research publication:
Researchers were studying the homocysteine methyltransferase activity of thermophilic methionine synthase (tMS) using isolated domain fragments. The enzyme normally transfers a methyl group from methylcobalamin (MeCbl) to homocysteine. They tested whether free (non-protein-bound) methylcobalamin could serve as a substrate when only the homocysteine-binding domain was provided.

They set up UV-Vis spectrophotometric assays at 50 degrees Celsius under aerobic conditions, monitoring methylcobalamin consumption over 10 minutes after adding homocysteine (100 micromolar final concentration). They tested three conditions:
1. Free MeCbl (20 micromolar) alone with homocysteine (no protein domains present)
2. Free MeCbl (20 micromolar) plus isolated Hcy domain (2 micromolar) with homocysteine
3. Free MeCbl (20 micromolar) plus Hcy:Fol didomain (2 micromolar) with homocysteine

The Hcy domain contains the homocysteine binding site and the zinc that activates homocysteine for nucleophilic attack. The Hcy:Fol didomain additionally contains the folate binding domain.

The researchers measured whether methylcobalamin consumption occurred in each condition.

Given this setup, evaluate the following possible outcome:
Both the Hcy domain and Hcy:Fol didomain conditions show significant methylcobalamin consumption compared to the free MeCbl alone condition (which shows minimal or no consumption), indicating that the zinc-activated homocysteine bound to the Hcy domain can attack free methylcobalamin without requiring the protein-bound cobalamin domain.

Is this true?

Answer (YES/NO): YES